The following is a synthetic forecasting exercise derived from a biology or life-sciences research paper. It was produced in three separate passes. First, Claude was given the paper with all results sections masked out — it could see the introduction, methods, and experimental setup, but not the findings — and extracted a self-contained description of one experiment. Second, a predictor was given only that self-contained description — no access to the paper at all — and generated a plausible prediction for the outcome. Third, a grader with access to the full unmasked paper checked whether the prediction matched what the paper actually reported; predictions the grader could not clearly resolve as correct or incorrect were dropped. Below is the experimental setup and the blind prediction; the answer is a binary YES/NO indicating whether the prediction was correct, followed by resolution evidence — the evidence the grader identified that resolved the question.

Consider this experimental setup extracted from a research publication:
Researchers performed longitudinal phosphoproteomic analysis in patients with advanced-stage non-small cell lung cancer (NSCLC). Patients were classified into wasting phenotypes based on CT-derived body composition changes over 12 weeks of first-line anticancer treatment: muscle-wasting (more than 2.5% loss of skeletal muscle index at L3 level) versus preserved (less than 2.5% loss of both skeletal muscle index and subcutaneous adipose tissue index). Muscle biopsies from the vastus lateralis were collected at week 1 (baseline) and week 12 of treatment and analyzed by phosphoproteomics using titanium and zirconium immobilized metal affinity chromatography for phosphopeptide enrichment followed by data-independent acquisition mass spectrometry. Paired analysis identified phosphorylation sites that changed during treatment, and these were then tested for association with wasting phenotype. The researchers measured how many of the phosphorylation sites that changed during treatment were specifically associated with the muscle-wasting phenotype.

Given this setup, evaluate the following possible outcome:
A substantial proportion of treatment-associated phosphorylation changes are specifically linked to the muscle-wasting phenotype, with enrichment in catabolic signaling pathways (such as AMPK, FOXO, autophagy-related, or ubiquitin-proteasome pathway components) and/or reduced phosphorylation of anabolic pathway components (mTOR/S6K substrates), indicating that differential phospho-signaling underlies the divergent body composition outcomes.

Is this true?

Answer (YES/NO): NO